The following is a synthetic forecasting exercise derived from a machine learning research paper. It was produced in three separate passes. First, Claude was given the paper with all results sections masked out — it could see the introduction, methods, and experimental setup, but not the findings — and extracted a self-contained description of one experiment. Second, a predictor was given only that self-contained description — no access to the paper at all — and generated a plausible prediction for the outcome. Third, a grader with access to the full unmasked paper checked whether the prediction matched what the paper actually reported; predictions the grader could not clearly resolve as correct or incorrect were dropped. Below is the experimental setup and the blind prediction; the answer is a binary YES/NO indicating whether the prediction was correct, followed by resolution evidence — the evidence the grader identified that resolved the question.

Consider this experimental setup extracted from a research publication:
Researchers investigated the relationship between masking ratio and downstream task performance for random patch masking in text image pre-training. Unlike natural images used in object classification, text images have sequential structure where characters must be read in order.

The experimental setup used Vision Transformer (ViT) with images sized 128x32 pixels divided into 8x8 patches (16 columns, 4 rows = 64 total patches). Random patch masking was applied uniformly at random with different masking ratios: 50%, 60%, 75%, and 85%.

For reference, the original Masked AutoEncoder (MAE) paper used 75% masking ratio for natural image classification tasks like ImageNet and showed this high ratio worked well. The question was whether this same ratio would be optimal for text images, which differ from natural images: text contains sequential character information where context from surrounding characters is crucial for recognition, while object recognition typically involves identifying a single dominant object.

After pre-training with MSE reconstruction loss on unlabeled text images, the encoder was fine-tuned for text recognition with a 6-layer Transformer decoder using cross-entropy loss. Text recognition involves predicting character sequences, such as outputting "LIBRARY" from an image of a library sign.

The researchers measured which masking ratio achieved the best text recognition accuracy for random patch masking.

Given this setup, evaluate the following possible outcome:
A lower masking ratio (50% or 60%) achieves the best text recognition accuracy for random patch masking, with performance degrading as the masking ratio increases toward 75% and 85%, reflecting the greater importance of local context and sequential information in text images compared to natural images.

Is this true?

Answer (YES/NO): NO